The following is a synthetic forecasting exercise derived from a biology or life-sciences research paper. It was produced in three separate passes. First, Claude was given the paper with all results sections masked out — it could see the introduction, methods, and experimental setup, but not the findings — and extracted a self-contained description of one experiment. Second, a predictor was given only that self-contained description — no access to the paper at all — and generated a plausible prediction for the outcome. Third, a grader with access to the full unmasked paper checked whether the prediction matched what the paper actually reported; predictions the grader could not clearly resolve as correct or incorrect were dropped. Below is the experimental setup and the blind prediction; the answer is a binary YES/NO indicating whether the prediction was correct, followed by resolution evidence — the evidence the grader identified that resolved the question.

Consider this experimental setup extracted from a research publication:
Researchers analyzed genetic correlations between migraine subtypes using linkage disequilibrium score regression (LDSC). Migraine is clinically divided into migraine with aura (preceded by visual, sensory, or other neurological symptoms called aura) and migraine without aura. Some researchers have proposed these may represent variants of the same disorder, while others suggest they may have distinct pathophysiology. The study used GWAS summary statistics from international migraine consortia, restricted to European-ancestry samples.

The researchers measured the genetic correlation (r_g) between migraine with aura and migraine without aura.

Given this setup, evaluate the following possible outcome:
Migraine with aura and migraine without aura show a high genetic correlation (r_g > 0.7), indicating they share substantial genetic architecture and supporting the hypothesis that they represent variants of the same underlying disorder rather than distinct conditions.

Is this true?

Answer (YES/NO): NO